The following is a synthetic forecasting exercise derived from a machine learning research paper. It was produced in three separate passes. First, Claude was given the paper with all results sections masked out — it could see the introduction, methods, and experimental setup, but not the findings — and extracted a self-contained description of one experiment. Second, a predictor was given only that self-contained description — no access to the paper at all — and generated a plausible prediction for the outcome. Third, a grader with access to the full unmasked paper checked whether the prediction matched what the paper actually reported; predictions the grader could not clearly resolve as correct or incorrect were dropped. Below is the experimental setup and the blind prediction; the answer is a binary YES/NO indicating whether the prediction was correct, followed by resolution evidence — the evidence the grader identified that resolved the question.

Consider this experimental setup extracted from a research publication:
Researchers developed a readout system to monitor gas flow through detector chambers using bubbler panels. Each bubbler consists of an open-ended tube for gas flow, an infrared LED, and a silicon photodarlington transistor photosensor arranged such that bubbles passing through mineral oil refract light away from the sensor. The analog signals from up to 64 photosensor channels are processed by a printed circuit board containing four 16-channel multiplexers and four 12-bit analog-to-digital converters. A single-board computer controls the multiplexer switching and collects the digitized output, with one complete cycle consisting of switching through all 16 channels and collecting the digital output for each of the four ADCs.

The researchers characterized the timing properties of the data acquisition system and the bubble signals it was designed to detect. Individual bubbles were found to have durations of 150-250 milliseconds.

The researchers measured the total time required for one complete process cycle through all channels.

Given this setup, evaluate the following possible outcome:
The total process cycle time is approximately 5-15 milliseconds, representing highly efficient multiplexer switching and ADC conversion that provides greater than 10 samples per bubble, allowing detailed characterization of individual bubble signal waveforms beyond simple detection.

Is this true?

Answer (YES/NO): NO